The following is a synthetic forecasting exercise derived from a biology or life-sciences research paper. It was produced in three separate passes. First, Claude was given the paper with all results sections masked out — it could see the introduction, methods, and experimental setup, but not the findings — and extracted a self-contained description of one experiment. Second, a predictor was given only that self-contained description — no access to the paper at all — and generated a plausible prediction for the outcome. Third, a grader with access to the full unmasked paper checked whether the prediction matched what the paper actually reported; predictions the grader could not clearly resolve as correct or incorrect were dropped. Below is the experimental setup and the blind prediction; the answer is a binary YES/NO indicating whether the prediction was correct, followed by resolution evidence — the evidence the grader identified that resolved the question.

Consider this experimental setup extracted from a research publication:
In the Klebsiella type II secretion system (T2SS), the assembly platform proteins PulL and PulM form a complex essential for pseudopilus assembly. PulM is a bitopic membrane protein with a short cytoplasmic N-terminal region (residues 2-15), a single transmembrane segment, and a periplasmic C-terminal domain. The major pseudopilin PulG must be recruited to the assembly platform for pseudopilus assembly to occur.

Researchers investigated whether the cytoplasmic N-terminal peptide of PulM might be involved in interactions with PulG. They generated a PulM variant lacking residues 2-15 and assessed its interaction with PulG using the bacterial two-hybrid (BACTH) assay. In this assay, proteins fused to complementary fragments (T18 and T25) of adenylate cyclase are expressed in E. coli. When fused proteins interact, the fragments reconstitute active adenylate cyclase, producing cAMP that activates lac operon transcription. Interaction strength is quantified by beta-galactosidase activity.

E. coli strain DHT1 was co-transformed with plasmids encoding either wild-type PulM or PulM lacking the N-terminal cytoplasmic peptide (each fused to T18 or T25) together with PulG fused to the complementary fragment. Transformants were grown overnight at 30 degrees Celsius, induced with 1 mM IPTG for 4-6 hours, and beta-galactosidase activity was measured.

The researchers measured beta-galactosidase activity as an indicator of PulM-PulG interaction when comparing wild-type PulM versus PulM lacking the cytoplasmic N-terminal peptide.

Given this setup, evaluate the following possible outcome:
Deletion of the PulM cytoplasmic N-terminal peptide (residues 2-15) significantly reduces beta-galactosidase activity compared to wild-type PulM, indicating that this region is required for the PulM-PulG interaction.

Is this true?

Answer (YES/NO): YES